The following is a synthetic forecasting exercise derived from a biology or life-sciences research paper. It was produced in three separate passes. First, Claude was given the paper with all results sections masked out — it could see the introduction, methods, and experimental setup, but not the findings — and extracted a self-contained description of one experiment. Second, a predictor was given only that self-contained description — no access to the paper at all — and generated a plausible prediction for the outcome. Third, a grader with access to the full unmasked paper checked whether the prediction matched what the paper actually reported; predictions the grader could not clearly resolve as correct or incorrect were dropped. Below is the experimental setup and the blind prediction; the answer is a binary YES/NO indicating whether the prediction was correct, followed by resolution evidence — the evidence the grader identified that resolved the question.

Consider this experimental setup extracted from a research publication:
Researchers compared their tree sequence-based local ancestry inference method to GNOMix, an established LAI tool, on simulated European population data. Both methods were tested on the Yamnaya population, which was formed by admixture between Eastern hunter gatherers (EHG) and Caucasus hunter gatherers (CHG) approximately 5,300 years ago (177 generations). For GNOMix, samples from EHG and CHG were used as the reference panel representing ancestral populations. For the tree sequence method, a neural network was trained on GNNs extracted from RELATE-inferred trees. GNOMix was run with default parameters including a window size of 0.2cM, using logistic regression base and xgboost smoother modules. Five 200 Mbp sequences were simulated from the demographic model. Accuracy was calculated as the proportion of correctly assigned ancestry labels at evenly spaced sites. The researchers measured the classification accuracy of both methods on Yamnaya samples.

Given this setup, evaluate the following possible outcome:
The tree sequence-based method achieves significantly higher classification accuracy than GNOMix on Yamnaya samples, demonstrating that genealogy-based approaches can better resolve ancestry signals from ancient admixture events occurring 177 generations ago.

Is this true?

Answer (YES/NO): NO